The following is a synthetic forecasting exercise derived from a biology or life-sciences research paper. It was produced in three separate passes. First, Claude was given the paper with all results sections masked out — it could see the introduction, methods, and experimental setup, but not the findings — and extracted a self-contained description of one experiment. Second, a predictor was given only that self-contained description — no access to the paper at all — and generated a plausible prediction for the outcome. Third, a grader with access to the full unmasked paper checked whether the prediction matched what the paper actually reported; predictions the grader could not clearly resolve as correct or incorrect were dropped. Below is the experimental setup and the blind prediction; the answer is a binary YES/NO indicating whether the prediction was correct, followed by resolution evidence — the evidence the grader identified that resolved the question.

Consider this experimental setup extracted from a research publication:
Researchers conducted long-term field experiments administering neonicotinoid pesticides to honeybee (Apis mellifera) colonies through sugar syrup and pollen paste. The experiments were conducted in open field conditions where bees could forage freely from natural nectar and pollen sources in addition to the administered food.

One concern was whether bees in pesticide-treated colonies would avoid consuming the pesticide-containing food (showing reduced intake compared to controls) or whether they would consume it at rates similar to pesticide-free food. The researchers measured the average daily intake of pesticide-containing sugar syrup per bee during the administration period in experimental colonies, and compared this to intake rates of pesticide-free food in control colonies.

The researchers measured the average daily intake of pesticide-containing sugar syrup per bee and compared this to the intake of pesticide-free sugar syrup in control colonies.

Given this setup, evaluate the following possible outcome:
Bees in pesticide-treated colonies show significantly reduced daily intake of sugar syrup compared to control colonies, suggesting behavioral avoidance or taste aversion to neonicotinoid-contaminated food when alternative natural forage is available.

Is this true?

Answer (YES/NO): NO